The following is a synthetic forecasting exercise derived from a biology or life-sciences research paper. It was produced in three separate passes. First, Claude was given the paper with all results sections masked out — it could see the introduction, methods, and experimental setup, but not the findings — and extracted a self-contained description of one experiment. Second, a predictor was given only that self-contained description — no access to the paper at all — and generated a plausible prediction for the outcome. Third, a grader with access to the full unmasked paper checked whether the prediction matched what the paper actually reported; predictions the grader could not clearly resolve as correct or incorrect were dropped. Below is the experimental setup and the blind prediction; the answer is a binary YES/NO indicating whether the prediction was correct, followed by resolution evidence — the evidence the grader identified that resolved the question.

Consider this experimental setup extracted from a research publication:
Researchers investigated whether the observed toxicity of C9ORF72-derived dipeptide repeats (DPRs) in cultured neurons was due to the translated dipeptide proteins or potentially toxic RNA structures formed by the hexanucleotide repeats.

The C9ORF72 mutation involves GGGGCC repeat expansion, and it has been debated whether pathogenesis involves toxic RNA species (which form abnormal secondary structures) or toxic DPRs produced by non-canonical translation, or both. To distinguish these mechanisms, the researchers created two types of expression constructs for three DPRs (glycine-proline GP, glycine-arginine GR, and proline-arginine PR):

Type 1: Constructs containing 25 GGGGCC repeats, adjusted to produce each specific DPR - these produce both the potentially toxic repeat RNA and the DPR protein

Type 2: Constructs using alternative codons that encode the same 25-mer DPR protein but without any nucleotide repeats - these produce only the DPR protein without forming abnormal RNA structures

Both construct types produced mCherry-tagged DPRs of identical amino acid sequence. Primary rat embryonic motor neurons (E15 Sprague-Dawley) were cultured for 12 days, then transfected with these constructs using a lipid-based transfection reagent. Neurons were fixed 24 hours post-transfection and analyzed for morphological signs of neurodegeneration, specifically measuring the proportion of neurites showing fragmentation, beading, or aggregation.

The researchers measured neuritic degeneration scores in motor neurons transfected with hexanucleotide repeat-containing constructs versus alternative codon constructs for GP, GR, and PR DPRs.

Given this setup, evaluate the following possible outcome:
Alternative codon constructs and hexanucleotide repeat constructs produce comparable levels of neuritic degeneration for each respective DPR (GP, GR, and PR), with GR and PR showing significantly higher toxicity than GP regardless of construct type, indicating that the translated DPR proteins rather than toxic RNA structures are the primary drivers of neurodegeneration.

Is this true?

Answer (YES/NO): NO